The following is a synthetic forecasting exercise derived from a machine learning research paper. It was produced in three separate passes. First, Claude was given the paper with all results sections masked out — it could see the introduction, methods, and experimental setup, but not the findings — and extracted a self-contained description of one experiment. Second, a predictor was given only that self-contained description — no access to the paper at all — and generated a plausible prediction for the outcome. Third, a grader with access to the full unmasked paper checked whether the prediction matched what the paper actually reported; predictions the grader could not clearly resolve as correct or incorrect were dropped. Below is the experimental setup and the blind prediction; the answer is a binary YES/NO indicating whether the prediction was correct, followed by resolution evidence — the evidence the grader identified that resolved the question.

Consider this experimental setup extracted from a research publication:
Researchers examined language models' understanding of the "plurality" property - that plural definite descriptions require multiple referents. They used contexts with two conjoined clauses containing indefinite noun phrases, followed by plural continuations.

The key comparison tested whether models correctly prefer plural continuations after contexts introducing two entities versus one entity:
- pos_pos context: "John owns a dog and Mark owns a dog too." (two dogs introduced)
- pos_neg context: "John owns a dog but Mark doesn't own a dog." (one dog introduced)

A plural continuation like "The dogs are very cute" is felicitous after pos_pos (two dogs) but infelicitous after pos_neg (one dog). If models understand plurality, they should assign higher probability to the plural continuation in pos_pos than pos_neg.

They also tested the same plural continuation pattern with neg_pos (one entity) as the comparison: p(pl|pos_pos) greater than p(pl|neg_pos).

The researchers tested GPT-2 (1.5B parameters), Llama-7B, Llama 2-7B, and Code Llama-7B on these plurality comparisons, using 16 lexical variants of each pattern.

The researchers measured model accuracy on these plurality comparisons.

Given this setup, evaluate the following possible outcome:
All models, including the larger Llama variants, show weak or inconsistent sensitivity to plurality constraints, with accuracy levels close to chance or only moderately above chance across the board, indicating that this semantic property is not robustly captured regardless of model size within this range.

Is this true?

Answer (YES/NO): NO